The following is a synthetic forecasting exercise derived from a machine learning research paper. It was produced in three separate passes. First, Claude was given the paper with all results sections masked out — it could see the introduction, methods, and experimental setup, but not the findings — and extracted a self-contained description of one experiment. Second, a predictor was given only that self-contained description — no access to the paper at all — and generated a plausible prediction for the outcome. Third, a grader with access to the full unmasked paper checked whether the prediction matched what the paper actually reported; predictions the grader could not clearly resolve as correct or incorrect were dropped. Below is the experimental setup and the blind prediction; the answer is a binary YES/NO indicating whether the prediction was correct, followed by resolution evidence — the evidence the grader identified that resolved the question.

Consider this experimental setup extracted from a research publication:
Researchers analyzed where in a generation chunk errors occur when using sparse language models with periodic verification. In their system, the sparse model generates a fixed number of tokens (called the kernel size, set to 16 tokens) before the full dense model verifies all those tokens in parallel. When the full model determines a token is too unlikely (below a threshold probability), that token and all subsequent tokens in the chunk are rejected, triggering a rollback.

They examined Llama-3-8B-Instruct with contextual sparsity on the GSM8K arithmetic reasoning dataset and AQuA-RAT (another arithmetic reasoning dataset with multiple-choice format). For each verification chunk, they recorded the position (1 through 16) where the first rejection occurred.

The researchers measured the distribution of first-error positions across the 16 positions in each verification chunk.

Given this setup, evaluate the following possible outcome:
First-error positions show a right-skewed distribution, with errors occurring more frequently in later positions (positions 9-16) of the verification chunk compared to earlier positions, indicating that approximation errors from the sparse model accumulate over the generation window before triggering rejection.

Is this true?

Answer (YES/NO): NO